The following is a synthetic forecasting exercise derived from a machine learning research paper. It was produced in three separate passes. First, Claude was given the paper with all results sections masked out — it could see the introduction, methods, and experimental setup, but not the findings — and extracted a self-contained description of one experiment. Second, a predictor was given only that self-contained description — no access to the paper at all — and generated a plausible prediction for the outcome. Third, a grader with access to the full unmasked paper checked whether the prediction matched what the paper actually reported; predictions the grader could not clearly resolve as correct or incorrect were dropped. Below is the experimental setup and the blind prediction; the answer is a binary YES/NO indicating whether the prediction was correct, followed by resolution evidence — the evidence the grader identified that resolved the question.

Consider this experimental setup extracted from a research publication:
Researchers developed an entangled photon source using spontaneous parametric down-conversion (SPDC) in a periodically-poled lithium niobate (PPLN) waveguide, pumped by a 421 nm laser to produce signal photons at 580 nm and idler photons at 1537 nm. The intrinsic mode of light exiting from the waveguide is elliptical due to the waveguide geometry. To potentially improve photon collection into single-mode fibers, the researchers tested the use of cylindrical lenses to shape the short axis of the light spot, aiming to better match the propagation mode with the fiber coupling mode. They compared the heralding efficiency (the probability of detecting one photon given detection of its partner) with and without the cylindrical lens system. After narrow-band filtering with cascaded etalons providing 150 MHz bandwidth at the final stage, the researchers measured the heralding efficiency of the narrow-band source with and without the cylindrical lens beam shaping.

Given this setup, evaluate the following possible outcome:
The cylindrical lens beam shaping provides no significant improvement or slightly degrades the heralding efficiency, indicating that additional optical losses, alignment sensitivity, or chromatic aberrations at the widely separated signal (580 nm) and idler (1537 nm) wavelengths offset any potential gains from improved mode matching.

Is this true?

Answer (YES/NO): NO